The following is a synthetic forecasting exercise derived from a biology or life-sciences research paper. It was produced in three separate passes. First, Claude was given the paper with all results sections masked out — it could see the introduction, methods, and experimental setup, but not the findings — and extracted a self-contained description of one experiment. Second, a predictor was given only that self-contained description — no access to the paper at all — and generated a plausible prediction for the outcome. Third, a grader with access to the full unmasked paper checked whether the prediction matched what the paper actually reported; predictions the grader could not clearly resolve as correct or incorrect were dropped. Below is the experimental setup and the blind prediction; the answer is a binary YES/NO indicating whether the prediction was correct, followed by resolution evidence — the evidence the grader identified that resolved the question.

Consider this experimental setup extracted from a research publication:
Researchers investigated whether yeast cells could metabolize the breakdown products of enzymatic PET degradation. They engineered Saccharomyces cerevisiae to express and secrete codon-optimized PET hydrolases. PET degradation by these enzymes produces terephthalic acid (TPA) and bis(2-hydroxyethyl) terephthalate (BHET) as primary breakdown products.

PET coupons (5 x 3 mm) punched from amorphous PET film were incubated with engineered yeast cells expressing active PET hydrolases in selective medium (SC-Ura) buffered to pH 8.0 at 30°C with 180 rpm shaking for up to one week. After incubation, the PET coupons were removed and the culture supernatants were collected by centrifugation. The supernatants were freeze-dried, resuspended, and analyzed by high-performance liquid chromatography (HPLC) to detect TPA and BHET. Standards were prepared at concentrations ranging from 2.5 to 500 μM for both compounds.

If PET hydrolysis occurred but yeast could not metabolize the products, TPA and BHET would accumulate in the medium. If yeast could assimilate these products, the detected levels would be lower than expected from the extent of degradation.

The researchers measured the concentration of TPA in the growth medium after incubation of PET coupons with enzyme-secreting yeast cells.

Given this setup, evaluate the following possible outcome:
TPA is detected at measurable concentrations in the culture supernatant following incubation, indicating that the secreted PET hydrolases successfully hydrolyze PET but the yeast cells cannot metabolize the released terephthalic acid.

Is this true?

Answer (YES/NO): NO